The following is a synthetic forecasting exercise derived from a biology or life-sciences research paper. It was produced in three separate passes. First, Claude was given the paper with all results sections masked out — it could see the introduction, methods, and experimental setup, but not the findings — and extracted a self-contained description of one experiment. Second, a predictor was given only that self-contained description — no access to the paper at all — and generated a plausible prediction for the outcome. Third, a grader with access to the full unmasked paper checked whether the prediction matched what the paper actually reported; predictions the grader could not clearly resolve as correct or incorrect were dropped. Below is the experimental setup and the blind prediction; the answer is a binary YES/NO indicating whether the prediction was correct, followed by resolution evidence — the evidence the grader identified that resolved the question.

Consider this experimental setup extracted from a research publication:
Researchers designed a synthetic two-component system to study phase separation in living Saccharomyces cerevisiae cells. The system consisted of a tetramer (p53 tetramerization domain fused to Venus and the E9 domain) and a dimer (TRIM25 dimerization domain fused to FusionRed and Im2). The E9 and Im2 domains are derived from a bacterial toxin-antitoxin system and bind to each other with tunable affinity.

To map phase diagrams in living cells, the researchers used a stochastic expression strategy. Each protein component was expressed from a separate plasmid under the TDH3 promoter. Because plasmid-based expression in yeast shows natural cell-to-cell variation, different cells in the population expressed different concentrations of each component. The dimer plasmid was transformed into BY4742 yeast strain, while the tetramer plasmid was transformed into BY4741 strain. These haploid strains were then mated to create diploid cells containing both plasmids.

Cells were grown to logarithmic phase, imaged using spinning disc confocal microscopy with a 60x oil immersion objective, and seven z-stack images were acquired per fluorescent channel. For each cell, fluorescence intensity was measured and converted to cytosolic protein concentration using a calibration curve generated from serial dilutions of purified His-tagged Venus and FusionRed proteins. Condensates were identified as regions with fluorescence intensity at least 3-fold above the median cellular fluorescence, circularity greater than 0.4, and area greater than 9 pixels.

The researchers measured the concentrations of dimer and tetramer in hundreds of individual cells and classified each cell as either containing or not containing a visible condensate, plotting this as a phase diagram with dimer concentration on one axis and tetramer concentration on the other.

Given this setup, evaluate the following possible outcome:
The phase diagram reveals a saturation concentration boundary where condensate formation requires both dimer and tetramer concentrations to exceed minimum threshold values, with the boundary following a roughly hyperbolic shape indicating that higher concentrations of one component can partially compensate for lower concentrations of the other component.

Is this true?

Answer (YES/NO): NO